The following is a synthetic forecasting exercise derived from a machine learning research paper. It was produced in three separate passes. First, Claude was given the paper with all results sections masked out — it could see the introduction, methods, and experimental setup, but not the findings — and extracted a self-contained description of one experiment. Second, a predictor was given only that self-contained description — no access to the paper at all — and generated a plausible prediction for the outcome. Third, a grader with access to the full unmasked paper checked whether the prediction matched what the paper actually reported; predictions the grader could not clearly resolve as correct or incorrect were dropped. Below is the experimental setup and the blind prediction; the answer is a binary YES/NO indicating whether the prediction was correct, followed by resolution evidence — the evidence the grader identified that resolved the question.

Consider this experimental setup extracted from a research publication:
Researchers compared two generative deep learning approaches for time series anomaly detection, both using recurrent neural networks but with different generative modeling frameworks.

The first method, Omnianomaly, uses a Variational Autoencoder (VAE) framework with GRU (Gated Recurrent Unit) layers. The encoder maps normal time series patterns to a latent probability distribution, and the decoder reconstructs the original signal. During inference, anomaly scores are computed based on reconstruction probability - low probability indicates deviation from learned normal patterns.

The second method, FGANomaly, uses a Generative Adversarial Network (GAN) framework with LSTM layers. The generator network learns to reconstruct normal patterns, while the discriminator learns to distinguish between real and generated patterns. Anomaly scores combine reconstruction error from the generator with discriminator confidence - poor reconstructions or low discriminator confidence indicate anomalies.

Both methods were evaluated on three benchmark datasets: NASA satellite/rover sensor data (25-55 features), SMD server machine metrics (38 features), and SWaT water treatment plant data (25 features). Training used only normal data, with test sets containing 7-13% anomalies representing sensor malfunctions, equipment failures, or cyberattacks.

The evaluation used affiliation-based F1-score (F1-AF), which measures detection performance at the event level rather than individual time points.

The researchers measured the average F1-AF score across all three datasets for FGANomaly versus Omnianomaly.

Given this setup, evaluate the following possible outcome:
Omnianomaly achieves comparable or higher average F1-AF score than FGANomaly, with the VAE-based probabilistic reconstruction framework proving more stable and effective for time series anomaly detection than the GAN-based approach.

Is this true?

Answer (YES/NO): NO